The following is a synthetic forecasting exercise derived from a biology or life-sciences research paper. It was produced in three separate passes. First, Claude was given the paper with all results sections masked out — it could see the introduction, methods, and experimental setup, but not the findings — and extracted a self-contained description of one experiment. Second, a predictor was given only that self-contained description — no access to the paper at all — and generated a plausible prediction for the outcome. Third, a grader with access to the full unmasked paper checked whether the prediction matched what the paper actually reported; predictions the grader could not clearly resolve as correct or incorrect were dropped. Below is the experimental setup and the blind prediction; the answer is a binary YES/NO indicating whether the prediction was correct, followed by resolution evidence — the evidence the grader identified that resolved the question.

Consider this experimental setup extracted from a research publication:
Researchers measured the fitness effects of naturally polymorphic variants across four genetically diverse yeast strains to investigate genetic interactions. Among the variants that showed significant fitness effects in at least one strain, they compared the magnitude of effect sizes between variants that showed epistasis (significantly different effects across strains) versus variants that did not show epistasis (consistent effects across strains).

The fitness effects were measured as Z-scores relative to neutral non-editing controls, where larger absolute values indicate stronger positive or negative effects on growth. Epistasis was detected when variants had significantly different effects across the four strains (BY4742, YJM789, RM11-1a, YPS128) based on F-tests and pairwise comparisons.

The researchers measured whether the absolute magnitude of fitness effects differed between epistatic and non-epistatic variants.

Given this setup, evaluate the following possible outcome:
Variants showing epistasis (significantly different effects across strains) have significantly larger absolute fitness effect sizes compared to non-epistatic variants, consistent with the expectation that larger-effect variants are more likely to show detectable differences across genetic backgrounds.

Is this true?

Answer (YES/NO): YES